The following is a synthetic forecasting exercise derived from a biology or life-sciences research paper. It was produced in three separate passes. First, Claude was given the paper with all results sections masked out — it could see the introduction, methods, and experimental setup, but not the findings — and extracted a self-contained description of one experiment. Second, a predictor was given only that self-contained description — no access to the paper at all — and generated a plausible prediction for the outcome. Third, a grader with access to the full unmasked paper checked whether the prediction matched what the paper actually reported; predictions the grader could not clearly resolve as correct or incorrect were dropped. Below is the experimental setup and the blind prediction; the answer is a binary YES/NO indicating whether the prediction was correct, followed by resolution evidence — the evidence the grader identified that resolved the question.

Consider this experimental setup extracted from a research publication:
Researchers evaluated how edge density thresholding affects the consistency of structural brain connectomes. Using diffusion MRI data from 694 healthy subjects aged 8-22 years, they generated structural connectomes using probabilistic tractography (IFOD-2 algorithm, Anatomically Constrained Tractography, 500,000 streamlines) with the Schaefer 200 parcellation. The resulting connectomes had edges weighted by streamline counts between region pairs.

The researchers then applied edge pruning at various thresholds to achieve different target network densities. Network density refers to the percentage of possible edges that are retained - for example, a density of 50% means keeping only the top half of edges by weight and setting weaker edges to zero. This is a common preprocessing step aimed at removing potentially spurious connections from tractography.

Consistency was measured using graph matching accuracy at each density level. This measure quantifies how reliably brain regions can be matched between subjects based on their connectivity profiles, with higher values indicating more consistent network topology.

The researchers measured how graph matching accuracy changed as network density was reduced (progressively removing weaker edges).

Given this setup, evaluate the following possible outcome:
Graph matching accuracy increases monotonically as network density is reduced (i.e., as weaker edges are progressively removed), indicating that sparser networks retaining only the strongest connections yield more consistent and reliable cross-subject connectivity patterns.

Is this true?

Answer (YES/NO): NO